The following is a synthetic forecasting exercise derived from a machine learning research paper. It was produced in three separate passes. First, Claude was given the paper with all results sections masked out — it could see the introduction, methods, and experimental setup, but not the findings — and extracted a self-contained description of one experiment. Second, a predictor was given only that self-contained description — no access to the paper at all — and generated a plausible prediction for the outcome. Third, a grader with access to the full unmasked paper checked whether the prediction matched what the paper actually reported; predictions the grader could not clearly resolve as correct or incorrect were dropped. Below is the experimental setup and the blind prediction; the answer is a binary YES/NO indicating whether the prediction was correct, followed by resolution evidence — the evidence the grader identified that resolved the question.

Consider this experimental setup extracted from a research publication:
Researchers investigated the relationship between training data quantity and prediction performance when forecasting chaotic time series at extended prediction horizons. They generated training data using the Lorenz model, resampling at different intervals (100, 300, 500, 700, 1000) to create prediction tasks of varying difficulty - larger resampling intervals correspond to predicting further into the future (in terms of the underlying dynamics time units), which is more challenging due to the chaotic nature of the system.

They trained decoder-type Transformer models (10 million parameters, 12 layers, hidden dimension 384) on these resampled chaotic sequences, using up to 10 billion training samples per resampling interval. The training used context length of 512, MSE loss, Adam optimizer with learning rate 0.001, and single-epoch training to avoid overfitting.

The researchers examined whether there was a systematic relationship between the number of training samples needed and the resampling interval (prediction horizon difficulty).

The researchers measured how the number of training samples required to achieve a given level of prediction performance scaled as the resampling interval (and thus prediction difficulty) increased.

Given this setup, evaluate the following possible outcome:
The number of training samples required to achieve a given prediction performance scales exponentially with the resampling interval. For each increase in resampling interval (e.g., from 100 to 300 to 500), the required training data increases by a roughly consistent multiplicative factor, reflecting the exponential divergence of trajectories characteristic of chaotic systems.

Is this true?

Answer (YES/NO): YES